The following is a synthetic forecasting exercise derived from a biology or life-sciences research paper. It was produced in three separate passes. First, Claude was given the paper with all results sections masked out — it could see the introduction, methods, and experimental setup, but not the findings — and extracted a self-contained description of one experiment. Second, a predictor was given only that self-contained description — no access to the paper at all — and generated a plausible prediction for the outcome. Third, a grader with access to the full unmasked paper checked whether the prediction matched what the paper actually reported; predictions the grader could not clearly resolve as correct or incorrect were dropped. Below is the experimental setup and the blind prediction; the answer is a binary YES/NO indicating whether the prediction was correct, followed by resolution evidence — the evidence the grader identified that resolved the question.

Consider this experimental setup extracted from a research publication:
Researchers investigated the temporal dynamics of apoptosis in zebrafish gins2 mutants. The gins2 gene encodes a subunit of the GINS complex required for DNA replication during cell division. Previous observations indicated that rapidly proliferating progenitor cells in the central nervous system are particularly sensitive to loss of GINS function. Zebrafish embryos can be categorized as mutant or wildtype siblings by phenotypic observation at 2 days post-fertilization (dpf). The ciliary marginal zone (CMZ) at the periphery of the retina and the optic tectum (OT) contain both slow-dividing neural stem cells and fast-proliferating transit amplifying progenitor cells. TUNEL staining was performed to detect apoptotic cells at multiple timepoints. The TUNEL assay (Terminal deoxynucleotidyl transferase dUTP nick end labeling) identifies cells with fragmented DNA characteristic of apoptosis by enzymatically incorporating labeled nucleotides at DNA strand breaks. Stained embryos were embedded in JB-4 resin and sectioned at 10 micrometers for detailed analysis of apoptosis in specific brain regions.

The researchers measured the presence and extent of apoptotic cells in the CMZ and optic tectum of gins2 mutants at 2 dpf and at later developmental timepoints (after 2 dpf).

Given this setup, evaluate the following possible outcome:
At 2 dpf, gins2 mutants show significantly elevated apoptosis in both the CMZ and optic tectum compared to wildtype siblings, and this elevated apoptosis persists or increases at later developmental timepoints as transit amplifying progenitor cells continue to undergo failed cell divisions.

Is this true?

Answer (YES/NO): NO